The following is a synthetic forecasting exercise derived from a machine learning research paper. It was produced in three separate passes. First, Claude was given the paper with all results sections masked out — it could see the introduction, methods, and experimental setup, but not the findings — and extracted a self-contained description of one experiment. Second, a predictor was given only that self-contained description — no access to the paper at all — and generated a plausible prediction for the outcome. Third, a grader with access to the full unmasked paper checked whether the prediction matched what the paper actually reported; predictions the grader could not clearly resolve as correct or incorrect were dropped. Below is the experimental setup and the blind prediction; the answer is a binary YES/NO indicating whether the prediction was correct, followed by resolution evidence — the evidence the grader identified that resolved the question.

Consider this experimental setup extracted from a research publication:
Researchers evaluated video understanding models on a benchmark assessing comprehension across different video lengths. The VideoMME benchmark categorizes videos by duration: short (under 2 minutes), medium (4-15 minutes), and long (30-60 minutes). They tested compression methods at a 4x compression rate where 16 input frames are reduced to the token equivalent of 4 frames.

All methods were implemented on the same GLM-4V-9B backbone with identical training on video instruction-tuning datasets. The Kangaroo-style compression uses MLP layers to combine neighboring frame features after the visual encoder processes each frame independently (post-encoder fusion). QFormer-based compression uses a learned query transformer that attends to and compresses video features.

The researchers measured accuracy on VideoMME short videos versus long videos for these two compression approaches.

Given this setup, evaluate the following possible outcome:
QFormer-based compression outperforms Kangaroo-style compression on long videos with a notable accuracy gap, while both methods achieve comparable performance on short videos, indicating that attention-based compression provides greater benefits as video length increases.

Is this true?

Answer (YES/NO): NO